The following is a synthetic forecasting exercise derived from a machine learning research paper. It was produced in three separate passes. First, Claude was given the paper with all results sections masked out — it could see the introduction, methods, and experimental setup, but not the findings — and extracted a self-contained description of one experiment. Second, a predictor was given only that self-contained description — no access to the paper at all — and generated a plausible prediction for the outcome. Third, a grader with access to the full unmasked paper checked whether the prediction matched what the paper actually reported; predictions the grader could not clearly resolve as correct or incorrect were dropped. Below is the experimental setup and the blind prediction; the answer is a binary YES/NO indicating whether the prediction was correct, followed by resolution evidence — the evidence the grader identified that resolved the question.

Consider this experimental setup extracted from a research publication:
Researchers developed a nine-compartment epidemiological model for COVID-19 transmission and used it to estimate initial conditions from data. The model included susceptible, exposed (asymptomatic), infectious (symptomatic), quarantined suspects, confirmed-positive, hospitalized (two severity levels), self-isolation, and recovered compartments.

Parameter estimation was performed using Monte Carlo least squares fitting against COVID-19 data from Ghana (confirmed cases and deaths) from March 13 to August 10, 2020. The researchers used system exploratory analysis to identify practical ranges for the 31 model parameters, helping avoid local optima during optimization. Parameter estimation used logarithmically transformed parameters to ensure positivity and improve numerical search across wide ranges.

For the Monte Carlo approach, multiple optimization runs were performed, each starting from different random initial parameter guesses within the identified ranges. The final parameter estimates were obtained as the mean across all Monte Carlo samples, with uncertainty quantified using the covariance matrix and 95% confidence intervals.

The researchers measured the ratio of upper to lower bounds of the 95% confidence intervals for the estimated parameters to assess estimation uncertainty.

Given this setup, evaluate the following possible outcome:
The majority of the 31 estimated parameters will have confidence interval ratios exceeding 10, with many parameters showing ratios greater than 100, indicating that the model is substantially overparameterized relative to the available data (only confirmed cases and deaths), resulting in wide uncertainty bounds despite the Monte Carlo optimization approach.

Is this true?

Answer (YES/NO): NO